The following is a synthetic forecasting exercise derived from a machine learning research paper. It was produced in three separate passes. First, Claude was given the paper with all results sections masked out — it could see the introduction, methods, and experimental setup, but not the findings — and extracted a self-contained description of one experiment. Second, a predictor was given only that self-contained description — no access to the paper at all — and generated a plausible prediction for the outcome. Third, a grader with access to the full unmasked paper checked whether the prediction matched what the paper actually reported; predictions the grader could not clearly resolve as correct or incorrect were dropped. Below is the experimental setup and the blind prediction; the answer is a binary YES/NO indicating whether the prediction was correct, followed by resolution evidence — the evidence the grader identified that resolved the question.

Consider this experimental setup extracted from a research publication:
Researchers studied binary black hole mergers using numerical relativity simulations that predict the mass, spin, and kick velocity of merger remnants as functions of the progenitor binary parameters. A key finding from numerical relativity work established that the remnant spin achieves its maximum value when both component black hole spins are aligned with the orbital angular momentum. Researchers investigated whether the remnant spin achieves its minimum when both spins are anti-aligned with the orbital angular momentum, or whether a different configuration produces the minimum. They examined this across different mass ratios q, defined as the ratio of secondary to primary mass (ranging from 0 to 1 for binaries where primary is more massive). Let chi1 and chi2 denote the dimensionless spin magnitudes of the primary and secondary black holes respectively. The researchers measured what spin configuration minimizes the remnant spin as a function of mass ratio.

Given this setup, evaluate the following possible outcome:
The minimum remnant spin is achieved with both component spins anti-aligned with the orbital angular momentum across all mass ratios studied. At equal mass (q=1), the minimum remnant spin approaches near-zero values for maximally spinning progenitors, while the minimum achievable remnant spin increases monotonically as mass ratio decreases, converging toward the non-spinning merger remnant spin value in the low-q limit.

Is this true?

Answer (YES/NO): NO